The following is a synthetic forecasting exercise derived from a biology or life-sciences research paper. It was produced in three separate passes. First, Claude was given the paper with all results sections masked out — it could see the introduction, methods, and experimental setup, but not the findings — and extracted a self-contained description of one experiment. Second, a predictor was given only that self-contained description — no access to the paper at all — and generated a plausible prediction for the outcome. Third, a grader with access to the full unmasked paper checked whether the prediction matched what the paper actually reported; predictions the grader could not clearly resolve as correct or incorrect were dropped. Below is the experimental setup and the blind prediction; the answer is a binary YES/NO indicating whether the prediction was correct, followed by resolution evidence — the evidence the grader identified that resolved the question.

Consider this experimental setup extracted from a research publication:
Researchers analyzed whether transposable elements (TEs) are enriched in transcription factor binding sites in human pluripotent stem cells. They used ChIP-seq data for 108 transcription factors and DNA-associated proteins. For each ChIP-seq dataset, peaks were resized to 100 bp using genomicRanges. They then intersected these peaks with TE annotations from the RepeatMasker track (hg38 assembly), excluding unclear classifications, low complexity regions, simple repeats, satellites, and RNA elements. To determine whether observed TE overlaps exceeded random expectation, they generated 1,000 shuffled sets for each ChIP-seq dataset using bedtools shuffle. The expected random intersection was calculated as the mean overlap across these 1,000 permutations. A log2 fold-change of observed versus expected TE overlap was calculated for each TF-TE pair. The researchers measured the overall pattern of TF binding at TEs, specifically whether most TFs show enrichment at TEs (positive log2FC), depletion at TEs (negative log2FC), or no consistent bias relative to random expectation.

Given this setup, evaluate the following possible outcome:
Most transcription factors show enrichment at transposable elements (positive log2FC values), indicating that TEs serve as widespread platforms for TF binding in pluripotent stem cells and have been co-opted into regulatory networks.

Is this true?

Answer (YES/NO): NO